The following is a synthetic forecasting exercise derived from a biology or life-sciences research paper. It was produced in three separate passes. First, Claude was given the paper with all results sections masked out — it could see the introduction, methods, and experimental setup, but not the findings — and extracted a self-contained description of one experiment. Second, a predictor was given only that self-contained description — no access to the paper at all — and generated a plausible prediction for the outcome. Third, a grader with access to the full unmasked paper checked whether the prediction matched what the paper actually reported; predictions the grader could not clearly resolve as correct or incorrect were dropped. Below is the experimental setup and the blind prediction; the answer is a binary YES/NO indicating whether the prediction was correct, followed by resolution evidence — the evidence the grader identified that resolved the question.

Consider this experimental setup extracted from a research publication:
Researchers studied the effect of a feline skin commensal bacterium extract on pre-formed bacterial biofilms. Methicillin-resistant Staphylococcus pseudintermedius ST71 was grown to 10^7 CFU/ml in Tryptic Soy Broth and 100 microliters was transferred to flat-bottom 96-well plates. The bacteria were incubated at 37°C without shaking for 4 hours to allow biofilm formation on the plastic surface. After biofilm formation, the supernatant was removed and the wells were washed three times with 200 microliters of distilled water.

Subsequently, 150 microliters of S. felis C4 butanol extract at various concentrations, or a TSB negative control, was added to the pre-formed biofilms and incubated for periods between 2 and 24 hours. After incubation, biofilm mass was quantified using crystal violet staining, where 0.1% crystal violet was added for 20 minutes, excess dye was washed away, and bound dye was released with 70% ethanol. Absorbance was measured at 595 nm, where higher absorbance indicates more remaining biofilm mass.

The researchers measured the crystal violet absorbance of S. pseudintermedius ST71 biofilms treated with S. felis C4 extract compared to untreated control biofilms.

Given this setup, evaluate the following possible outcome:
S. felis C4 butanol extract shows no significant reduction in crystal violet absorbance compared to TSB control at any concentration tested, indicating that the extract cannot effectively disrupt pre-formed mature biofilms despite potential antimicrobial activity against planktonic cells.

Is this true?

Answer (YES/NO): NO